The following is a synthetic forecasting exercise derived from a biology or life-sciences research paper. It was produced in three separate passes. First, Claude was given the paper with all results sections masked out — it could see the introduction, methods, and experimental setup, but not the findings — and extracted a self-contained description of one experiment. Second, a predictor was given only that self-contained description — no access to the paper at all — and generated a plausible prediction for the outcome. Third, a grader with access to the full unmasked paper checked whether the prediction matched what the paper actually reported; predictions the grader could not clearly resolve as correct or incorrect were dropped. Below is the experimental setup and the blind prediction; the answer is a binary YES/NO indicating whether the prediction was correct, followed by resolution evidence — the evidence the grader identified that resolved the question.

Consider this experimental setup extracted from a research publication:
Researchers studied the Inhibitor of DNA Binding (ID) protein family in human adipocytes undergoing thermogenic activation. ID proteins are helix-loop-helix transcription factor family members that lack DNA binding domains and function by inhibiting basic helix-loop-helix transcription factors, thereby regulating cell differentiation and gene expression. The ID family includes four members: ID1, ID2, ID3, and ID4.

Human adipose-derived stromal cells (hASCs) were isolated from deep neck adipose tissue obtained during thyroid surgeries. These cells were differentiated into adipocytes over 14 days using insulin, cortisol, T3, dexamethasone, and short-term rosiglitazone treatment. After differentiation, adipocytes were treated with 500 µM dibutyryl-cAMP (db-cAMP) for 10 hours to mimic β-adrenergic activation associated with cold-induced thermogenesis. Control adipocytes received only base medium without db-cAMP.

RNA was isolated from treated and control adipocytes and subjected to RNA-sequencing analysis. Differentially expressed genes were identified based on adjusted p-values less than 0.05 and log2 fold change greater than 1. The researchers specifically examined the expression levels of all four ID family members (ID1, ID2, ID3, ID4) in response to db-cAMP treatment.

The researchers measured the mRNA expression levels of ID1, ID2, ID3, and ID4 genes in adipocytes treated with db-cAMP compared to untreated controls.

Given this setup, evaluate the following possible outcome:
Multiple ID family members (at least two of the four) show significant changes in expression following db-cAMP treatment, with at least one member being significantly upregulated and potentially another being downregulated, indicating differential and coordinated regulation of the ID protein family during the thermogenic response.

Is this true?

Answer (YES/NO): YES